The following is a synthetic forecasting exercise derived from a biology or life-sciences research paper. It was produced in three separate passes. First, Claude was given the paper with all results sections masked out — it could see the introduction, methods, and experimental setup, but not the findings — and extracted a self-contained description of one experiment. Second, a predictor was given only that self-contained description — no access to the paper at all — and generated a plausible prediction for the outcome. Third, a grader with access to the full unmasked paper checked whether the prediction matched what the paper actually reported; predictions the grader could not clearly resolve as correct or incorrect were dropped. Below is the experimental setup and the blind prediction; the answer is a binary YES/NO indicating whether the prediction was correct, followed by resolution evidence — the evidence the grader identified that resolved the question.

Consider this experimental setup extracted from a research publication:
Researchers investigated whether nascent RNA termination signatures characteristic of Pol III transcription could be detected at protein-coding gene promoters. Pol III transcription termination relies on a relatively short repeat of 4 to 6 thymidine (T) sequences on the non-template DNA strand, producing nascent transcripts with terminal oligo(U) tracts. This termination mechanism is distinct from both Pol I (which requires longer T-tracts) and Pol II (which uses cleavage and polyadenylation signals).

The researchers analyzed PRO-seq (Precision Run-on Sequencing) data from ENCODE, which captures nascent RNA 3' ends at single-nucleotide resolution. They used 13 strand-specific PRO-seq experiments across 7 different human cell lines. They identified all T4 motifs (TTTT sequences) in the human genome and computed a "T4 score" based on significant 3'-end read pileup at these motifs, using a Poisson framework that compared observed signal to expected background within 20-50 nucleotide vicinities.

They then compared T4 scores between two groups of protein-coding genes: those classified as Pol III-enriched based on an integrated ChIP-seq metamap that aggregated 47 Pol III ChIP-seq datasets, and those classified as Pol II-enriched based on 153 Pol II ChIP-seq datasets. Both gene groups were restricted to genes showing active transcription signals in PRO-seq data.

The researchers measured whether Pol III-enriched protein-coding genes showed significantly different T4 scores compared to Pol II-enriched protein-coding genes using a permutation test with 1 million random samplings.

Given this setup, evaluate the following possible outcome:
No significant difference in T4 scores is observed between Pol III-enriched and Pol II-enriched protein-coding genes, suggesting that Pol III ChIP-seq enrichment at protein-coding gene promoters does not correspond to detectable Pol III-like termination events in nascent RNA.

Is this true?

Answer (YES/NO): NO